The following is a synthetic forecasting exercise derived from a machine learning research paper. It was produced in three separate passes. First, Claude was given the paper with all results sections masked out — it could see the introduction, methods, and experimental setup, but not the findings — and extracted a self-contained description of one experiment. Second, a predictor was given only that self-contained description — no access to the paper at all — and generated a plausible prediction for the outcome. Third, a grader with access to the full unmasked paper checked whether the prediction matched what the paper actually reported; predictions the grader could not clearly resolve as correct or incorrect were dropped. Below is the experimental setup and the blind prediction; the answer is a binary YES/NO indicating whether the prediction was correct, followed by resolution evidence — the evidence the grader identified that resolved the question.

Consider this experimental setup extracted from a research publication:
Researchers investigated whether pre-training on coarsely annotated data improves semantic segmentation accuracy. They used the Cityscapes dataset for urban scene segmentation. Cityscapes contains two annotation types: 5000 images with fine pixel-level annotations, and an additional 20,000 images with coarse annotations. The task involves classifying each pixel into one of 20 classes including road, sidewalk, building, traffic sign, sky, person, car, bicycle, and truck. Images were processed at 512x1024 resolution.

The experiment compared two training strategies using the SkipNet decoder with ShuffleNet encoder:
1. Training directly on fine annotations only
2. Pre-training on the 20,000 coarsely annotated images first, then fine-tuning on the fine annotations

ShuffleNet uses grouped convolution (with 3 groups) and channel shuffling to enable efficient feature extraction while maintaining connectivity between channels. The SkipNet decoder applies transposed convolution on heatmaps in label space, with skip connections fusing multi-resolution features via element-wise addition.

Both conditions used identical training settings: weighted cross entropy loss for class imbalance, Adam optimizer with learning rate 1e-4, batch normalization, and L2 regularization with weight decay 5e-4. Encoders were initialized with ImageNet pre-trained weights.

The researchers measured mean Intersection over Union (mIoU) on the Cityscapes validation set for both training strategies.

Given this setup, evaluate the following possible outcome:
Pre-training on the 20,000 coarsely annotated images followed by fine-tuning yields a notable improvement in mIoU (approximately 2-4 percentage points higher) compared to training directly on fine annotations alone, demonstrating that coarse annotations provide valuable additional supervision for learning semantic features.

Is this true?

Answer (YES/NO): YES